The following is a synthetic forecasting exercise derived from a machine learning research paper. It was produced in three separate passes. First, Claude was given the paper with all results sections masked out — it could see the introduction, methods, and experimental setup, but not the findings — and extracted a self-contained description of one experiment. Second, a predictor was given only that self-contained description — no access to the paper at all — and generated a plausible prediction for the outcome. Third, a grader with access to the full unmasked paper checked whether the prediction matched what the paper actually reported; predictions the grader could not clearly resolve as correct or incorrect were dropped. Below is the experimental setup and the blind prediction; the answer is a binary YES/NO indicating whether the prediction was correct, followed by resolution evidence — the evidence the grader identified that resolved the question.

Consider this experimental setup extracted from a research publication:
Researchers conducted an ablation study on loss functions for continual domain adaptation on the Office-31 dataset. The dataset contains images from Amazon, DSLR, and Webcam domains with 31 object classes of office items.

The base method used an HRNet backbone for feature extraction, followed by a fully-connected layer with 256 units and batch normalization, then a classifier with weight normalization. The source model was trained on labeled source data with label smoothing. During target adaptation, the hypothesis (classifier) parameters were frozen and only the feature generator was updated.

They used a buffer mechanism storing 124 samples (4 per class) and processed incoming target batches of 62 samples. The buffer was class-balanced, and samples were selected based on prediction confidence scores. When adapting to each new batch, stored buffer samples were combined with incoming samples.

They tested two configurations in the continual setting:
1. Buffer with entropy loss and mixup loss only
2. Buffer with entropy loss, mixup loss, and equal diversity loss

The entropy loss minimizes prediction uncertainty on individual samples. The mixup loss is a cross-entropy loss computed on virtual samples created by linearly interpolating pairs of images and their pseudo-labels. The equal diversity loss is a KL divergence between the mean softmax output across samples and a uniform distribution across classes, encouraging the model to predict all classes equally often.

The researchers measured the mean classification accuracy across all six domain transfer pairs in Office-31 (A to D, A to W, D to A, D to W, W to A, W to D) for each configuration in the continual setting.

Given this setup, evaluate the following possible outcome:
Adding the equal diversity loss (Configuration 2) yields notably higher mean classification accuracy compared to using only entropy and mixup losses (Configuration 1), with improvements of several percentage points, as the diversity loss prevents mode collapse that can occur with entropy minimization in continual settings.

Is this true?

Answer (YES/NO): NO